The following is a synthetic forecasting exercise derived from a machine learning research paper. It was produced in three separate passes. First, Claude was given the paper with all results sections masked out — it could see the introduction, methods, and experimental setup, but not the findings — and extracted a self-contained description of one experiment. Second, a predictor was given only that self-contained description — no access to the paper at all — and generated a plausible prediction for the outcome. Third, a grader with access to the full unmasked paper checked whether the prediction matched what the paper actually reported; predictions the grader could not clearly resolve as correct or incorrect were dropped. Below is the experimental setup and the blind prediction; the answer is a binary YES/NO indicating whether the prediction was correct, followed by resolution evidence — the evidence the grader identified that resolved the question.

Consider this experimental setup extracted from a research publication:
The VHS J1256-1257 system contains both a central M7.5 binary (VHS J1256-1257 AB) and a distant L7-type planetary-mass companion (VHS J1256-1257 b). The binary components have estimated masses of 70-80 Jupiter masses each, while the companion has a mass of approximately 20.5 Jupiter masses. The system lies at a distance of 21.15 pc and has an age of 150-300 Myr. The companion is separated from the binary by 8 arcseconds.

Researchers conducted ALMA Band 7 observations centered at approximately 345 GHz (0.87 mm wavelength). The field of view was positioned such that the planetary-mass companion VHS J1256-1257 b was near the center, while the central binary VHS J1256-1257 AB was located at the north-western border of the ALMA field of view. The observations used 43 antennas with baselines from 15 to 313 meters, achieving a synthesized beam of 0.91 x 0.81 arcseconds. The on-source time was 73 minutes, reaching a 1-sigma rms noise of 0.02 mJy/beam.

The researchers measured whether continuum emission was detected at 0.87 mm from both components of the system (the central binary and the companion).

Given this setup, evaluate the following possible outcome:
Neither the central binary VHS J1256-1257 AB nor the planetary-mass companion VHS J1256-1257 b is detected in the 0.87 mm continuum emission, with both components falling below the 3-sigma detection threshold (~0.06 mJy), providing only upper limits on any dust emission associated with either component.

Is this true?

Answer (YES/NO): NO